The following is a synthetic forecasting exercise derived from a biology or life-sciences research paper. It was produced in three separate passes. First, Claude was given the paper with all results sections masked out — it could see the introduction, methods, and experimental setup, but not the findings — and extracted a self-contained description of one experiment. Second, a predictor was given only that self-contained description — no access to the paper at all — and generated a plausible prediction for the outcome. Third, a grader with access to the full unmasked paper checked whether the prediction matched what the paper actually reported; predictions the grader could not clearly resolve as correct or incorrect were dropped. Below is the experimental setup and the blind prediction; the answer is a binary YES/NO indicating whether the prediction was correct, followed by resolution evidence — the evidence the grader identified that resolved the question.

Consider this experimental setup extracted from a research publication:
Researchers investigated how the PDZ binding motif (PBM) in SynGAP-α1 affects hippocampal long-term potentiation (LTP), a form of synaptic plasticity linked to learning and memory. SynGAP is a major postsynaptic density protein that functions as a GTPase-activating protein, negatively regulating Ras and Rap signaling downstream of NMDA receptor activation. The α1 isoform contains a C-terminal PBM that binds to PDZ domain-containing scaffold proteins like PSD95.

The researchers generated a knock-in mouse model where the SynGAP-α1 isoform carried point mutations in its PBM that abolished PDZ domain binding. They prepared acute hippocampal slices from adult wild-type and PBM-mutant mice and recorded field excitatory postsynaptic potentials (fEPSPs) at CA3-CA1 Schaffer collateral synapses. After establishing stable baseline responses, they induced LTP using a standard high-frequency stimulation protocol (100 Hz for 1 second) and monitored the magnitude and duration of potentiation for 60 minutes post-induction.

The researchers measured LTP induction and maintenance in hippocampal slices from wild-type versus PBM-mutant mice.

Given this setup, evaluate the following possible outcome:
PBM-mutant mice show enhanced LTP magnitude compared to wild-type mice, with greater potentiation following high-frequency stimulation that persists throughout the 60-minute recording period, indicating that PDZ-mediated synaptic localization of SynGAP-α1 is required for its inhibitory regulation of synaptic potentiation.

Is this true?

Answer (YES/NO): NO